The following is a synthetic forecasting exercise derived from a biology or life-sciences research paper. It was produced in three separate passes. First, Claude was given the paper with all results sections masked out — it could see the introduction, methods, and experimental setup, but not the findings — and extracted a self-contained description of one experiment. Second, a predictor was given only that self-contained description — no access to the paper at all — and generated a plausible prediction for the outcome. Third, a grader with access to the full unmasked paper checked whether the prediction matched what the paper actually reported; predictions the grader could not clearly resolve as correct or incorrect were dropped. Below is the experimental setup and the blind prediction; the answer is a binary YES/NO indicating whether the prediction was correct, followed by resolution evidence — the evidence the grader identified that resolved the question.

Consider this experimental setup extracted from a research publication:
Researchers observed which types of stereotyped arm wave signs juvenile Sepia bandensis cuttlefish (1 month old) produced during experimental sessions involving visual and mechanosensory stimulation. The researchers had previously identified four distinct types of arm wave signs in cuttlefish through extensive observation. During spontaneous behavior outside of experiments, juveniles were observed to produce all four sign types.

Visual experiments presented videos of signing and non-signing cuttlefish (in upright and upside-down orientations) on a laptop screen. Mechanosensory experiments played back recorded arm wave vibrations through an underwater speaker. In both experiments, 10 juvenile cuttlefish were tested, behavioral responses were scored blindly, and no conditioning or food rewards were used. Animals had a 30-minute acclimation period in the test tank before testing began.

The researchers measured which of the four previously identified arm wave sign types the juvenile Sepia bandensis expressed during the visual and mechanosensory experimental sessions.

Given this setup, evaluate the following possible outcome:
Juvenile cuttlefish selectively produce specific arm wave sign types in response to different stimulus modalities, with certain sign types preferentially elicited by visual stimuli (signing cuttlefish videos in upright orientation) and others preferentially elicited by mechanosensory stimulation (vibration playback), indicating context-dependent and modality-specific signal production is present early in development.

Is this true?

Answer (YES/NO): NO